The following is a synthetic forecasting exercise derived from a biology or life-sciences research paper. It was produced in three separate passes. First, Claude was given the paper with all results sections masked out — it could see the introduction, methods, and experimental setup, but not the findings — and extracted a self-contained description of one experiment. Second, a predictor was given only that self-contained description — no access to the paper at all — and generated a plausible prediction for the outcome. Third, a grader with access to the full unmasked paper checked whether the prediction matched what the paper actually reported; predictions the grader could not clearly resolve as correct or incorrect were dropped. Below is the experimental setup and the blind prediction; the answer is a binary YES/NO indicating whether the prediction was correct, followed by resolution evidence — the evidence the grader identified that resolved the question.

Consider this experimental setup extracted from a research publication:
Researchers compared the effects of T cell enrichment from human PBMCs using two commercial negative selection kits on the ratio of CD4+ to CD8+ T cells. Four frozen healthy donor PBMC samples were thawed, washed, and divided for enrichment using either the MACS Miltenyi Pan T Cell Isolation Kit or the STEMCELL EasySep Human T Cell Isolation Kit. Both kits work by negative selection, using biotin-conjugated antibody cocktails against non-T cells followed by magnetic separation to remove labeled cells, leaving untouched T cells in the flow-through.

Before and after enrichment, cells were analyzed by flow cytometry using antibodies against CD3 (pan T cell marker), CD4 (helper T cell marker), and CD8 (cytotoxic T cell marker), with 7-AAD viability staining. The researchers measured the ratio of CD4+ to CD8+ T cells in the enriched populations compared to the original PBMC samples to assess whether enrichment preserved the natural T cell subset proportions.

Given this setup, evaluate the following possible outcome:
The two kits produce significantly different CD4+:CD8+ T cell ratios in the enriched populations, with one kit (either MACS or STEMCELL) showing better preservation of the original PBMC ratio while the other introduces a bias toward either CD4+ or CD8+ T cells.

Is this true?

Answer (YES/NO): NO